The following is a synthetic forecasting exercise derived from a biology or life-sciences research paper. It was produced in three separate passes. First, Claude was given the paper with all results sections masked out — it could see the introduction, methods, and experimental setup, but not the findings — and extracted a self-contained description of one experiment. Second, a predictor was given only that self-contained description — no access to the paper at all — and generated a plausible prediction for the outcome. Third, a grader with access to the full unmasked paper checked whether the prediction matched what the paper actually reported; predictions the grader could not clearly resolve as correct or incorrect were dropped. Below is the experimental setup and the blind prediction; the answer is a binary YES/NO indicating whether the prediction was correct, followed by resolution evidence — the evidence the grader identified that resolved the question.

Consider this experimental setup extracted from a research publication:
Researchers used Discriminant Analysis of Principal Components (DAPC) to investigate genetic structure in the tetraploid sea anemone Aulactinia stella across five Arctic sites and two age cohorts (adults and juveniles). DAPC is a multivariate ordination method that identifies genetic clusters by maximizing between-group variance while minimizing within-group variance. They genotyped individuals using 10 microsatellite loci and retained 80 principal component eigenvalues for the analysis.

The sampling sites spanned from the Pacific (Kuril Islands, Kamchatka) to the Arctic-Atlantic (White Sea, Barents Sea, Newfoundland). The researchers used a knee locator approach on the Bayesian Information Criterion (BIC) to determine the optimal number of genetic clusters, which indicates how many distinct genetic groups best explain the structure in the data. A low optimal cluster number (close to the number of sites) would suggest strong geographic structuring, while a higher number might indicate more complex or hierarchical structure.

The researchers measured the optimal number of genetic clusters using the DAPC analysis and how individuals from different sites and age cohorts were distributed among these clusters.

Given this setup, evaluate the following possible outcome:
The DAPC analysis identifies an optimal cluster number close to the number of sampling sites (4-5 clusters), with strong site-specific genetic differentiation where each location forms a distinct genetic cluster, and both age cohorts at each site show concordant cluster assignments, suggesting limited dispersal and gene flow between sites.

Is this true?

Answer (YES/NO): NO